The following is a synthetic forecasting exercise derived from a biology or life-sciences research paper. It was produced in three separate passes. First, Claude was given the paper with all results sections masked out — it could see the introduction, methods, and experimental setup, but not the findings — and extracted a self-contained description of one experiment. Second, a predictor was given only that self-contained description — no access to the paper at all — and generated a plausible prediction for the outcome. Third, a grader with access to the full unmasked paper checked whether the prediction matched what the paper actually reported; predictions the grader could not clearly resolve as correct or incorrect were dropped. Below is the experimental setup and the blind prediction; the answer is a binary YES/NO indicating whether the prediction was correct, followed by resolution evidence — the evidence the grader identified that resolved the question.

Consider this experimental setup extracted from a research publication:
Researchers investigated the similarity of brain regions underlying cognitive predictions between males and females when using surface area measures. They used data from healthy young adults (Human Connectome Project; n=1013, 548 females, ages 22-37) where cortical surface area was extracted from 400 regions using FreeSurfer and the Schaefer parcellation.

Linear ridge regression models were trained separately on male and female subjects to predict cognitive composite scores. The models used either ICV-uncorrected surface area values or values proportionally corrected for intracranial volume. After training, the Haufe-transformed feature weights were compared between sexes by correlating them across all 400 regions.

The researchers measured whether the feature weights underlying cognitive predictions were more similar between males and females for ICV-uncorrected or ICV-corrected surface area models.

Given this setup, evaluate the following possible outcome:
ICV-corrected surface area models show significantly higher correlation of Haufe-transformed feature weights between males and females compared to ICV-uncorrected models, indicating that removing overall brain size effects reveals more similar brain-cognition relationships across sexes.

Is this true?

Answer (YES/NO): NO